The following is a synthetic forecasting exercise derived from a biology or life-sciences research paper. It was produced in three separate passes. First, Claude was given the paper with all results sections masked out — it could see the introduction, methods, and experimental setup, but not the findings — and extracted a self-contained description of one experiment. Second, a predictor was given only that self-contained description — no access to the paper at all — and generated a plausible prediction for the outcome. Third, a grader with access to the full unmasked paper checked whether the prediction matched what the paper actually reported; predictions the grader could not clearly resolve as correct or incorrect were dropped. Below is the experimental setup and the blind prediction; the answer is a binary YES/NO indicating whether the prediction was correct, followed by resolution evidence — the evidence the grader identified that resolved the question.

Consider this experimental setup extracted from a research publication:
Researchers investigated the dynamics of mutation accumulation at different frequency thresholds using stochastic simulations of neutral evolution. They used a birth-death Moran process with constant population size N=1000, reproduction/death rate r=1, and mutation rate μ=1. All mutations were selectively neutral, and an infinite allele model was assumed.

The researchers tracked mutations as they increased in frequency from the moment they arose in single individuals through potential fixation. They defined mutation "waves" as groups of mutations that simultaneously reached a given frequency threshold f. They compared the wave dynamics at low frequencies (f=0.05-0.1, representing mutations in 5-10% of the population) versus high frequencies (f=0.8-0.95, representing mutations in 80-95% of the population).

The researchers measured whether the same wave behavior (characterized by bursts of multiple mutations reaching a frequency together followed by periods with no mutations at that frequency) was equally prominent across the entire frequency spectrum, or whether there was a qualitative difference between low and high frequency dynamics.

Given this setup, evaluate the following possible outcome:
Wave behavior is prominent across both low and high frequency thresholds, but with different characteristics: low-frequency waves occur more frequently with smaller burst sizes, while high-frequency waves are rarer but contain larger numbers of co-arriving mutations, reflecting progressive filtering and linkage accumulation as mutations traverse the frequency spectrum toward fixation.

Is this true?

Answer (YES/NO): NO